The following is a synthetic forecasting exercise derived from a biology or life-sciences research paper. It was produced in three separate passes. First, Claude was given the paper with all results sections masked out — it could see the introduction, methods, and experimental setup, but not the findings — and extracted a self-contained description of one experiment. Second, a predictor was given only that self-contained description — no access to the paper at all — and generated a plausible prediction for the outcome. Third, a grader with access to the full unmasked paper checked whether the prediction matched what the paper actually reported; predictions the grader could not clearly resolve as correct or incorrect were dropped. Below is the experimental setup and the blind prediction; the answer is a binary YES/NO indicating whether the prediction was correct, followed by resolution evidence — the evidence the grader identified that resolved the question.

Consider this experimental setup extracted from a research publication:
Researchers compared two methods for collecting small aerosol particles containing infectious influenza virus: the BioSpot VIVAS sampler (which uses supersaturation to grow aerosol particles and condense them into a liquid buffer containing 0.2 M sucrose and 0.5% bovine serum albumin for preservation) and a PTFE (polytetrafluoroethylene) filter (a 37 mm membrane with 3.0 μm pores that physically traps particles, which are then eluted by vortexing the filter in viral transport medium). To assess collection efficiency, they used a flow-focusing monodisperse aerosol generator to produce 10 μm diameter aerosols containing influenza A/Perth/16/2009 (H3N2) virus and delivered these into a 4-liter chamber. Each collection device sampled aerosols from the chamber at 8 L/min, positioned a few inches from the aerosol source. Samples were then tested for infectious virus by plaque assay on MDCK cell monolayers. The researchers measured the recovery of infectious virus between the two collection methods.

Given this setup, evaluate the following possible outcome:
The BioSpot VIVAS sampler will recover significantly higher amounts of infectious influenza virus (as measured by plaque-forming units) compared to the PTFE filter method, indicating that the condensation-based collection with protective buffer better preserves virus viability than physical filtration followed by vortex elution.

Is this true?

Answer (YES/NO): NO